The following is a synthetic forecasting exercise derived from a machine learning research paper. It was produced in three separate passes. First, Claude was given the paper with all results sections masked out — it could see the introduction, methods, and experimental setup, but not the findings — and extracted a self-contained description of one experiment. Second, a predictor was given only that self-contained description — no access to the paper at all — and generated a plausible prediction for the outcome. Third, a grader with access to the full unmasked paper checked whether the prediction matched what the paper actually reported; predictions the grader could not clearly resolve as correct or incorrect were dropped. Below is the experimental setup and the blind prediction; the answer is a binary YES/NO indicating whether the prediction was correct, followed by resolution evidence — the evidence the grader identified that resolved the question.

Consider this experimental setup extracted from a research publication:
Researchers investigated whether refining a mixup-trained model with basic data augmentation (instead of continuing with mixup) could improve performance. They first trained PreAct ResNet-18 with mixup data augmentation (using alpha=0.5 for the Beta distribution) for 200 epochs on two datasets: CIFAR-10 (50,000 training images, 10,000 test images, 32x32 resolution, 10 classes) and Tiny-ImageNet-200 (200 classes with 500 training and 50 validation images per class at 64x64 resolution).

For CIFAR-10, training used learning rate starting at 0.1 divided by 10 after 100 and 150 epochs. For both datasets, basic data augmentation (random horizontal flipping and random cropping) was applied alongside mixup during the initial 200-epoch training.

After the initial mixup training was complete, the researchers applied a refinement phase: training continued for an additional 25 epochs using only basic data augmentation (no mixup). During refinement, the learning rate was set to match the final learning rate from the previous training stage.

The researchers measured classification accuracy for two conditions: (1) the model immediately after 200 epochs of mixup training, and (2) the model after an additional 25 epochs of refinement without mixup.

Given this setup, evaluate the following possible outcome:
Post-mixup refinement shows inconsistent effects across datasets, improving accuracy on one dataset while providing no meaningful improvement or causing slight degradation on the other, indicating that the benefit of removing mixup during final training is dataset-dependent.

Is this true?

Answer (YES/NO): NO